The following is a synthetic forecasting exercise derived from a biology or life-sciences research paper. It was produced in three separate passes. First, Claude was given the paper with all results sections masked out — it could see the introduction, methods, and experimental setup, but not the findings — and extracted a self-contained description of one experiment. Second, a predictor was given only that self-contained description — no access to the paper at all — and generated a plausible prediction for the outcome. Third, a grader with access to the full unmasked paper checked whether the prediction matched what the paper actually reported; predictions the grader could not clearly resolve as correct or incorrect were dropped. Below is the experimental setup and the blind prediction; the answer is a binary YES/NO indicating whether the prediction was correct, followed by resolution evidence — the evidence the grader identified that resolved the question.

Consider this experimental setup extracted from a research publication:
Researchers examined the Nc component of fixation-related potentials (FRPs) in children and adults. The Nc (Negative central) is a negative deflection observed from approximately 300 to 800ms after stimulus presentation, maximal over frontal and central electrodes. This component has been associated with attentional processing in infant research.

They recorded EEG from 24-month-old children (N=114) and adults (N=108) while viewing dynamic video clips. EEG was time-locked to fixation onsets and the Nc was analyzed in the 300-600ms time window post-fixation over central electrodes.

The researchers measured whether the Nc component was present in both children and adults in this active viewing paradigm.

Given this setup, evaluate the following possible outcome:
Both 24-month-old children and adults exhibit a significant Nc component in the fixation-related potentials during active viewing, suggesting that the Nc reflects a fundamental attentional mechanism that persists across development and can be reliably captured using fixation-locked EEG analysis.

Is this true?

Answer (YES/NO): NO